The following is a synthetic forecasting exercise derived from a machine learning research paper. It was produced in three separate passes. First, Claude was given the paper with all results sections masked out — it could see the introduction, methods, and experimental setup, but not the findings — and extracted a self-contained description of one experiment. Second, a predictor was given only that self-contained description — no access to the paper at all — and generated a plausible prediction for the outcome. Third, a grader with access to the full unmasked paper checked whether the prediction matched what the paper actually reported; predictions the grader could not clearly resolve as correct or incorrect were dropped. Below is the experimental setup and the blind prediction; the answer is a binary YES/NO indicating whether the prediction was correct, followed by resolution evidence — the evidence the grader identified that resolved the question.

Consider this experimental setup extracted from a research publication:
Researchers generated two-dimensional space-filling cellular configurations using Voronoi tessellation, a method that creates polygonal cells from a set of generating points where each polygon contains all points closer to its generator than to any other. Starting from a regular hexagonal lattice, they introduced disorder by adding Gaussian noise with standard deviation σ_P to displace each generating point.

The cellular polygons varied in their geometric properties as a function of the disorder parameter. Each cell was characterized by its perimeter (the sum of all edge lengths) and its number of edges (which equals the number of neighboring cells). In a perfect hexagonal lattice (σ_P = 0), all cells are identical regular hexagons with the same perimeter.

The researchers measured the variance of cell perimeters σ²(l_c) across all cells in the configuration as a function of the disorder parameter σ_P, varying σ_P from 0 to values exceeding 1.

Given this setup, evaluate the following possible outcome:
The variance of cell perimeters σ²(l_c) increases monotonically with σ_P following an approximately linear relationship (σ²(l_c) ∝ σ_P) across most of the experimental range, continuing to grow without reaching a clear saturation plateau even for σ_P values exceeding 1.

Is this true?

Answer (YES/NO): NO